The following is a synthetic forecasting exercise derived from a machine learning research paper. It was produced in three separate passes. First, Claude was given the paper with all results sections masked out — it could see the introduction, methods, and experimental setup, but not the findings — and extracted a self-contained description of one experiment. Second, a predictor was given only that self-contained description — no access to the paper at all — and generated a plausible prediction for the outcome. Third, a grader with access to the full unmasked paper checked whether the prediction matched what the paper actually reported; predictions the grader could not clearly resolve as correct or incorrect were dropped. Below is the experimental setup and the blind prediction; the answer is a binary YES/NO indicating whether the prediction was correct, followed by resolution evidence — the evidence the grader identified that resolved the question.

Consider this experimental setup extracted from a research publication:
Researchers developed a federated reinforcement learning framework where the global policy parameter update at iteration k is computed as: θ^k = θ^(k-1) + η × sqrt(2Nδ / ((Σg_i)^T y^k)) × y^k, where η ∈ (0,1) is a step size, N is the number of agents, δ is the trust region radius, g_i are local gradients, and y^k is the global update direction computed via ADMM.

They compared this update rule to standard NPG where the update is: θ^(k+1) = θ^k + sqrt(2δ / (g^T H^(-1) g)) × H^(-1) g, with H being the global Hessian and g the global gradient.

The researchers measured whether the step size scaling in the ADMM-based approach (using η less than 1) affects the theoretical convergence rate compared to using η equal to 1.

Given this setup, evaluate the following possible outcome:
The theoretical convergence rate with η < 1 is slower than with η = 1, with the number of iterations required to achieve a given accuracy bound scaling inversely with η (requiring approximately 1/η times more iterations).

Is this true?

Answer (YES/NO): NO